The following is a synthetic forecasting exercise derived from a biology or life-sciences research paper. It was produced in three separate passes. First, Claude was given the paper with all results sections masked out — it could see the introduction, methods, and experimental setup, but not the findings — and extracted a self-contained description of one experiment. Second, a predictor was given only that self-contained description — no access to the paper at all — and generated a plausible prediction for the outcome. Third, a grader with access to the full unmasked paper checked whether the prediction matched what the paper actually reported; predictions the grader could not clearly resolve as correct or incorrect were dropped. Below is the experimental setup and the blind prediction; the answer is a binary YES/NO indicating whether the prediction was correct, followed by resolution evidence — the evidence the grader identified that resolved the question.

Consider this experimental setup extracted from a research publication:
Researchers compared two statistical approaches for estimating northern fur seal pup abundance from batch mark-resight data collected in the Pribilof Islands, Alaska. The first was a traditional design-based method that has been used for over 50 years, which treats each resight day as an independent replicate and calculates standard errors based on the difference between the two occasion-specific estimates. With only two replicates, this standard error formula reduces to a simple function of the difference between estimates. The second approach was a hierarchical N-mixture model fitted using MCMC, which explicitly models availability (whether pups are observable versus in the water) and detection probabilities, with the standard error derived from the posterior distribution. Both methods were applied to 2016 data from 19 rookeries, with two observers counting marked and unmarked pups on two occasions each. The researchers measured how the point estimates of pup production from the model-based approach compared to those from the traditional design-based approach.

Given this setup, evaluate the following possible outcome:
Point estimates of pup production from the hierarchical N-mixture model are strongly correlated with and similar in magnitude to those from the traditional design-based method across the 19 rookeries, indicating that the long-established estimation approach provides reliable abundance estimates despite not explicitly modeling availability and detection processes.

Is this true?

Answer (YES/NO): YES